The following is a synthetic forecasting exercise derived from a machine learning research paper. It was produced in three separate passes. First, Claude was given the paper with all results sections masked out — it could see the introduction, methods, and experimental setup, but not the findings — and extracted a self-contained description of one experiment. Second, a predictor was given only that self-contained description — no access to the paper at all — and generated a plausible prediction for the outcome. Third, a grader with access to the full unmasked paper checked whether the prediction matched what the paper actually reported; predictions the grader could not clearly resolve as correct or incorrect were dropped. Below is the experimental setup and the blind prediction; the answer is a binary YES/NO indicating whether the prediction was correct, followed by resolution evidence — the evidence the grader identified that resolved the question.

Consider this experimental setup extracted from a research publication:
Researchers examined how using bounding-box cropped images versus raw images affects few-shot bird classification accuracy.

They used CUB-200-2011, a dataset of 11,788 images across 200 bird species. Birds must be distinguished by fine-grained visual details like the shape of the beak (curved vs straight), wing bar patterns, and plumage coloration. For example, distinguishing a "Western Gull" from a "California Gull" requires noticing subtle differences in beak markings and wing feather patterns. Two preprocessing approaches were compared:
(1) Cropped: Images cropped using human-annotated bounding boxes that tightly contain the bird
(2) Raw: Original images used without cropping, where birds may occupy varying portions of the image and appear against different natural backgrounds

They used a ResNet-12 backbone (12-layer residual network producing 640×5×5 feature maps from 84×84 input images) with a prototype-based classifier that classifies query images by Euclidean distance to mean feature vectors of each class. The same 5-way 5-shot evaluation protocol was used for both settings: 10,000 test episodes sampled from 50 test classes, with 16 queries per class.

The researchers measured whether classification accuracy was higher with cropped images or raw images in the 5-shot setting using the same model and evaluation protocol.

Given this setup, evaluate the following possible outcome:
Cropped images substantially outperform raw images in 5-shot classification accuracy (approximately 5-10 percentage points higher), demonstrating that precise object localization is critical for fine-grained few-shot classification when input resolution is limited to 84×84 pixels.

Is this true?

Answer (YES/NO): NO